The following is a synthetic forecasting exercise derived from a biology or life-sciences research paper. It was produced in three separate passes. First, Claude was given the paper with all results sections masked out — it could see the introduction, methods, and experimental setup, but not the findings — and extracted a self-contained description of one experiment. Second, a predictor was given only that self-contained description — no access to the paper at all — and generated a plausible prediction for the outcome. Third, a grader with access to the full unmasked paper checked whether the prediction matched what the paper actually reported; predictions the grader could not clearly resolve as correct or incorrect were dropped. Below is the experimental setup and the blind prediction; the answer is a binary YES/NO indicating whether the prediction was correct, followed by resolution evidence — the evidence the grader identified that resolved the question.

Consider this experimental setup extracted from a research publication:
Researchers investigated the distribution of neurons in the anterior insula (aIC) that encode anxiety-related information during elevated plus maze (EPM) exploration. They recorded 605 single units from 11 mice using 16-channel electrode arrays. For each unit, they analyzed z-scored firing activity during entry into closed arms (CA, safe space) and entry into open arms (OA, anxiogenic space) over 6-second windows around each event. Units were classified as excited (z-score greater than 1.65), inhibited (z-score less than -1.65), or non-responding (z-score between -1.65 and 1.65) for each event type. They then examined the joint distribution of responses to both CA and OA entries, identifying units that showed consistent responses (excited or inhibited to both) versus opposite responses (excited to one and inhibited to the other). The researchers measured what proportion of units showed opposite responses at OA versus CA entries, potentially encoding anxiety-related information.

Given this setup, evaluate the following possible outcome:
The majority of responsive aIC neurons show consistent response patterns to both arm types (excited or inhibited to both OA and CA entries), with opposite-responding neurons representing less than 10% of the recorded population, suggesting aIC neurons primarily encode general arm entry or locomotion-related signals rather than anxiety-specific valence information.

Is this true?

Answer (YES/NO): NO